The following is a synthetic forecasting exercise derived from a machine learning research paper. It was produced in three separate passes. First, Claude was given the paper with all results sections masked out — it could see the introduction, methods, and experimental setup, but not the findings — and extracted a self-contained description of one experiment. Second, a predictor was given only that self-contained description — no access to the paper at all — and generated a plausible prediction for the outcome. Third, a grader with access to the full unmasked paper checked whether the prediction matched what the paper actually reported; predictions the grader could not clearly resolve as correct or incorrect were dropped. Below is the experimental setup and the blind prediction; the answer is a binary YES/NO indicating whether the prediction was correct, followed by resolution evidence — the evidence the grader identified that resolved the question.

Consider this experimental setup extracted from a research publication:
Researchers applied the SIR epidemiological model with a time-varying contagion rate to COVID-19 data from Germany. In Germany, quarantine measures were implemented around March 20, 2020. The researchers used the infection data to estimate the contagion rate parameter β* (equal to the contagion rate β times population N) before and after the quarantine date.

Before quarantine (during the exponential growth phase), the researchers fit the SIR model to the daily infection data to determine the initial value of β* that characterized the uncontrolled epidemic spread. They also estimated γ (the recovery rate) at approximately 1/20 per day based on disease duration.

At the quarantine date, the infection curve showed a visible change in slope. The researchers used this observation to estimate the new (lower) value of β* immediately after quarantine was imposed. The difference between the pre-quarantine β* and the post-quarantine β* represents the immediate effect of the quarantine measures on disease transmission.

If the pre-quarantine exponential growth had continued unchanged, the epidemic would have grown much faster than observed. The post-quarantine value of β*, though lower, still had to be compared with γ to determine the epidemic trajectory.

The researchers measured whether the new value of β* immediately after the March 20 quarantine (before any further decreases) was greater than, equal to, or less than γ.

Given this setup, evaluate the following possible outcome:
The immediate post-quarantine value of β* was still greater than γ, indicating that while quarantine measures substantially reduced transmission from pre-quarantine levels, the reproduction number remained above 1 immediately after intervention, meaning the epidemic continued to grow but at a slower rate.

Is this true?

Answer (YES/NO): YES